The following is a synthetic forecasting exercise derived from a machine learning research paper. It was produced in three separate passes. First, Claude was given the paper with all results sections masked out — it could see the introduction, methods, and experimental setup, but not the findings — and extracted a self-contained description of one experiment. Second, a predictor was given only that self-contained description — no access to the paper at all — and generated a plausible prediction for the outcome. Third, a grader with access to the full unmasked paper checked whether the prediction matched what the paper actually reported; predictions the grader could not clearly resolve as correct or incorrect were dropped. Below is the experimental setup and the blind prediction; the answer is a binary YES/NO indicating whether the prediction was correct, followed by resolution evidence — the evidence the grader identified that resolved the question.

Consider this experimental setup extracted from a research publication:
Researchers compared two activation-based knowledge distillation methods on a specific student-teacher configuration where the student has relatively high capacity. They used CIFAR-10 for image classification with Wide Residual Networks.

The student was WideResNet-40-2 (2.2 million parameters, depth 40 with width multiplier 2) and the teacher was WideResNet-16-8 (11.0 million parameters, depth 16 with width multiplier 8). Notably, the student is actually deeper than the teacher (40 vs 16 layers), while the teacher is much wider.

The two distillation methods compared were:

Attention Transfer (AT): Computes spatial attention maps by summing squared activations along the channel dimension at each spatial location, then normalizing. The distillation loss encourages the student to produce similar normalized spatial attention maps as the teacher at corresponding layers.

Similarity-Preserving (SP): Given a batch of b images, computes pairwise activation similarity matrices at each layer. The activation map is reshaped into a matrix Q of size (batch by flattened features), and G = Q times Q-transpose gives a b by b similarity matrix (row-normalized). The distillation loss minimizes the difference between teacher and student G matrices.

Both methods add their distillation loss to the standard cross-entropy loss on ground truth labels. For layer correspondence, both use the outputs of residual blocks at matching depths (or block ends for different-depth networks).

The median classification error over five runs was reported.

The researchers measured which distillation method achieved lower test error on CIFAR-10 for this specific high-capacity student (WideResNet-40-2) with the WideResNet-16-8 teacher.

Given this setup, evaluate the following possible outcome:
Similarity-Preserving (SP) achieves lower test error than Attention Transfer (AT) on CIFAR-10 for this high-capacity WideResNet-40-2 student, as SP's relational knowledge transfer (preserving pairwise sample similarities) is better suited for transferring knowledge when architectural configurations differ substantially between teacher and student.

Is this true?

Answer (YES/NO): NO